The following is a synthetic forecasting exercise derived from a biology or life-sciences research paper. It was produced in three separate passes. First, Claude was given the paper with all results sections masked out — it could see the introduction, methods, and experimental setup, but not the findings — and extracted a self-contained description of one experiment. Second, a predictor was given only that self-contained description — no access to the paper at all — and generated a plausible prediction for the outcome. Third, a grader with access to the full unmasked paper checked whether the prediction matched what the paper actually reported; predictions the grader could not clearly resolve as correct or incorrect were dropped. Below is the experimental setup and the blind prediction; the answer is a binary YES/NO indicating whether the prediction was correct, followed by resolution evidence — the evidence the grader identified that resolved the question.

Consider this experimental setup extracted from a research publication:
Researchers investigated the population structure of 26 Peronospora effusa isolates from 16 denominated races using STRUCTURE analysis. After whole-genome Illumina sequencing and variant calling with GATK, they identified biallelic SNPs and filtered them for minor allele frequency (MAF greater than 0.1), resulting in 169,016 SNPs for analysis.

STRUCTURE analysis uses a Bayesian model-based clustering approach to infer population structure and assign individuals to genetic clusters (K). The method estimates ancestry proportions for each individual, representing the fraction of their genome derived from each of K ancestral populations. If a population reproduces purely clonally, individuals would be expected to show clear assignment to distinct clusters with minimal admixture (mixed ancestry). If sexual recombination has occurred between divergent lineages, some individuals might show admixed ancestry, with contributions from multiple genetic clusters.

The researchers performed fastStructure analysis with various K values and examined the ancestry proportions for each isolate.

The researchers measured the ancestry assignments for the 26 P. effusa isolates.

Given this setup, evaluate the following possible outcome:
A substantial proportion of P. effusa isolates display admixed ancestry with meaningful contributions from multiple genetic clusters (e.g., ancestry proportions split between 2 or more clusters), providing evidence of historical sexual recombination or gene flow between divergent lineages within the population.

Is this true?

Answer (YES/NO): YES